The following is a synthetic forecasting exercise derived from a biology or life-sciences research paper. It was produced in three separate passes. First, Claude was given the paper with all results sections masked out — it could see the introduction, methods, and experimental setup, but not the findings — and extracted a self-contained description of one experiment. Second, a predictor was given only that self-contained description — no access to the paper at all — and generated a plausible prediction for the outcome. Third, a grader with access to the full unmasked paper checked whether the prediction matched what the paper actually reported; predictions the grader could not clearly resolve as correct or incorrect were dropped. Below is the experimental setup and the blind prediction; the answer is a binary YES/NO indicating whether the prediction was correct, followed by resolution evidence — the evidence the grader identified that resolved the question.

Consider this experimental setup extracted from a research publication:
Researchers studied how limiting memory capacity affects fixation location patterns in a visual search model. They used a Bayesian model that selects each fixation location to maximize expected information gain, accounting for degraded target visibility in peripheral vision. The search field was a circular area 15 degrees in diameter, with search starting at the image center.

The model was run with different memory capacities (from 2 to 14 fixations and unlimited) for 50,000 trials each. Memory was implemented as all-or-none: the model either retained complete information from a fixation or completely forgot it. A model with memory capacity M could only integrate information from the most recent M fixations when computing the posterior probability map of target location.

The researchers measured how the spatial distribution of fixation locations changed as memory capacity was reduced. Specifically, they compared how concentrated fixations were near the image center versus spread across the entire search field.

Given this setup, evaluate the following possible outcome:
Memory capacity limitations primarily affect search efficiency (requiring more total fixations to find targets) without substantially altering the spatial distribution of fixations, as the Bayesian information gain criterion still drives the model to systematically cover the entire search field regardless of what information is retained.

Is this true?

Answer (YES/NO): NO